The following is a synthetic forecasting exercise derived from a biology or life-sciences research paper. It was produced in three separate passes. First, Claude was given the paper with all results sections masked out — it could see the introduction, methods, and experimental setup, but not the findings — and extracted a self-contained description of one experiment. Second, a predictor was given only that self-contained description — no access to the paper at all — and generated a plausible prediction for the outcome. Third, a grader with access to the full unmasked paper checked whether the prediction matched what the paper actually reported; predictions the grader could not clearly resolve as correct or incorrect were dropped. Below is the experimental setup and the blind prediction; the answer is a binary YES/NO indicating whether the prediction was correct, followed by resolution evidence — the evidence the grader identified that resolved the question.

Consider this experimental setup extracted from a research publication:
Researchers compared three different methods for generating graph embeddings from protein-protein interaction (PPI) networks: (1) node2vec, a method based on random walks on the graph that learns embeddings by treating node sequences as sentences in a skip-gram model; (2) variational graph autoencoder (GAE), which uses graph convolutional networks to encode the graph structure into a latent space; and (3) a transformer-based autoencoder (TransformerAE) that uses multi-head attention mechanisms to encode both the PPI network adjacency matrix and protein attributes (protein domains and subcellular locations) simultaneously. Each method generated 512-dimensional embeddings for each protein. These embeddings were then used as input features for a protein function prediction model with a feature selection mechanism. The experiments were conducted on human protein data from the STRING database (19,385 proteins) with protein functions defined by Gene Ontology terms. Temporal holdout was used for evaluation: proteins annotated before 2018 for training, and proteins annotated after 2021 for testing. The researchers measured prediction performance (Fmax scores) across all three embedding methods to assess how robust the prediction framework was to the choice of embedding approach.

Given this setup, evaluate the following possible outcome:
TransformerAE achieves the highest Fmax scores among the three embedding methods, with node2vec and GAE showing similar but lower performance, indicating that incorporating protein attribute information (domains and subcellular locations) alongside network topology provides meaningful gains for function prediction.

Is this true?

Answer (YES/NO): NO